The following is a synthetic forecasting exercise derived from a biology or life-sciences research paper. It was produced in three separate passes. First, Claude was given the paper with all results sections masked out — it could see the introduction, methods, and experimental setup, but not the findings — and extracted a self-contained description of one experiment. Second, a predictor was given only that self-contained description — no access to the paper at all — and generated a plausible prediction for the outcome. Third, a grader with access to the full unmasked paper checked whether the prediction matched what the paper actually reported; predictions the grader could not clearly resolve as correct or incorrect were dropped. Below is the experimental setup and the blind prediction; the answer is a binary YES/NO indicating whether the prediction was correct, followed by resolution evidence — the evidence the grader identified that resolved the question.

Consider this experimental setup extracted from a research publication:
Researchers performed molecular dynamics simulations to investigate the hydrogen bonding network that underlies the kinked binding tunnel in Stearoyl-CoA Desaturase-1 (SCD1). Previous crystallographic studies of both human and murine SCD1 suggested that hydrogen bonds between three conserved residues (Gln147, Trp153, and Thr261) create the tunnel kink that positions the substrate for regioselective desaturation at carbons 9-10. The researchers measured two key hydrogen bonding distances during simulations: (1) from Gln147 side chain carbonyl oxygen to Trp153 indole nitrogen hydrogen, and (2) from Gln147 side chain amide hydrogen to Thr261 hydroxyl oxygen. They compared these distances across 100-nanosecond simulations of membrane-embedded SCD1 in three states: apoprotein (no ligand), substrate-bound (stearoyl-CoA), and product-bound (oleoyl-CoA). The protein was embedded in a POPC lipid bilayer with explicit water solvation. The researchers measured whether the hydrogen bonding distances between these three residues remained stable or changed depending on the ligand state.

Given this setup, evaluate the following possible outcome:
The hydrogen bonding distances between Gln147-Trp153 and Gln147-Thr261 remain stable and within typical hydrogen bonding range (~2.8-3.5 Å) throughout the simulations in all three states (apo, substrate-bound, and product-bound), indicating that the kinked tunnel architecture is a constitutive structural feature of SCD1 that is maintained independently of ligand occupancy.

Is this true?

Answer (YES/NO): NO